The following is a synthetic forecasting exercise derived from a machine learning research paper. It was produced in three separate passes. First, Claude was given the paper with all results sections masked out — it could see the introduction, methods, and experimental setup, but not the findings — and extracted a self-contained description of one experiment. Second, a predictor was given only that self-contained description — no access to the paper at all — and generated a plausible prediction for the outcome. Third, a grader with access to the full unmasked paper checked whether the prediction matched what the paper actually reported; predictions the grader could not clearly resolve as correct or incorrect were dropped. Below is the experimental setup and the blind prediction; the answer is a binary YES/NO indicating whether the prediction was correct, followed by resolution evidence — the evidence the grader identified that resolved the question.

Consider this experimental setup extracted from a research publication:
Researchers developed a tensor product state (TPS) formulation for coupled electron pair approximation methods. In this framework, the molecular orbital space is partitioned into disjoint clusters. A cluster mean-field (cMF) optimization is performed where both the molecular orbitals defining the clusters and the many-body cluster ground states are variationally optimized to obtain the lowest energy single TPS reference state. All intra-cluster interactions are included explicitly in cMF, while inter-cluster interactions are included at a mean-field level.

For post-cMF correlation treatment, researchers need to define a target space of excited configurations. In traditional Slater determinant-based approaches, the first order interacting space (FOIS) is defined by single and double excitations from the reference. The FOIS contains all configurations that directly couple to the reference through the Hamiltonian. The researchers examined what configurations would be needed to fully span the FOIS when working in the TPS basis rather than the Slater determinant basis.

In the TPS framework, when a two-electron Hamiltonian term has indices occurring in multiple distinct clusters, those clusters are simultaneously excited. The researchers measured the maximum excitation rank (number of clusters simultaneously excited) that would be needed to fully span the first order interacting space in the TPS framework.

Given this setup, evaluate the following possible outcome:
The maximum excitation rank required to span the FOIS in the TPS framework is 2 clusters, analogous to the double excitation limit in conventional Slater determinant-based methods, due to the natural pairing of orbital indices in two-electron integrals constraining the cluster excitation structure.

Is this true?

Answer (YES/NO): NO